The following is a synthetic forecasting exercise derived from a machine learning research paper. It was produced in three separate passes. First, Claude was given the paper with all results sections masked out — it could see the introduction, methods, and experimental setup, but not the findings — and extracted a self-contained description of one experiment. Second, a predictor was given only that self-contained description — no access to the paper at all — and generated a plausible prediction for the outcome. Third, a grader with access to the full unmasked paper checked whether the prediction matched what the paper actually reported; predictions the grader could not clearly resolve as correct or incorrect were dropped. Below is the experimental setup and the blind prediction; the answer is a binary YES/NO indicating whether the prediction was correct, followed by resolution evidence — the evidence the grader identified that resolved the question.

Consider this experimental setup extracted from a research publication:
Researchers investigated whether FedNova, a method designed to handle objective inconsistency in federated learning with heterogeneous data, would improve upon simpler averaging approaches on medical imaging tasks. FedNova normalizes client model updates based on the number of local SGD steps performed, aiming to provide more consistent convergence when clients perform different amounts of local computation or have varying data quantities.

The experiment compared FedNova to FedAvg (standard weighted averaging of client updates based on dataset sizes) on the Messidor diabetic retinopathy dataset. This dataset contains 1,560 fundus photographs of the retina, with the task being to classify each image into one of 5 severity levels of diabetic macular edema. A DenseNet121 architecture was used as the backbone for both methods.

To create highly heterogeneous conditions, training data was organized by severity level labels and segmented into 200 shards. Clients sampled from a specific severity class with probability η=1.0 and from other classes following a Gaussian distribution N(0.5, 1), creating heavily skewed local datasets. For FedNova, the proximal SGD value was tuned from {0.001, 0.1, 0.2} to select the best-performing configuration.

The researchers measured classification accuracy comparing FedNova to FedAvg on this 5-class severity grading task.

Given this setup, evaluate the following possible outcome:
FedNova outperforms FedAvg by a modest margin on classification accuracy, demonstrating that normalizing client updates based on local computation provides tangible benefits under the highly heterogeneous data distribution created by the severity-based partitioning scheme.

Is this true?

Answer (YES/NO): NO